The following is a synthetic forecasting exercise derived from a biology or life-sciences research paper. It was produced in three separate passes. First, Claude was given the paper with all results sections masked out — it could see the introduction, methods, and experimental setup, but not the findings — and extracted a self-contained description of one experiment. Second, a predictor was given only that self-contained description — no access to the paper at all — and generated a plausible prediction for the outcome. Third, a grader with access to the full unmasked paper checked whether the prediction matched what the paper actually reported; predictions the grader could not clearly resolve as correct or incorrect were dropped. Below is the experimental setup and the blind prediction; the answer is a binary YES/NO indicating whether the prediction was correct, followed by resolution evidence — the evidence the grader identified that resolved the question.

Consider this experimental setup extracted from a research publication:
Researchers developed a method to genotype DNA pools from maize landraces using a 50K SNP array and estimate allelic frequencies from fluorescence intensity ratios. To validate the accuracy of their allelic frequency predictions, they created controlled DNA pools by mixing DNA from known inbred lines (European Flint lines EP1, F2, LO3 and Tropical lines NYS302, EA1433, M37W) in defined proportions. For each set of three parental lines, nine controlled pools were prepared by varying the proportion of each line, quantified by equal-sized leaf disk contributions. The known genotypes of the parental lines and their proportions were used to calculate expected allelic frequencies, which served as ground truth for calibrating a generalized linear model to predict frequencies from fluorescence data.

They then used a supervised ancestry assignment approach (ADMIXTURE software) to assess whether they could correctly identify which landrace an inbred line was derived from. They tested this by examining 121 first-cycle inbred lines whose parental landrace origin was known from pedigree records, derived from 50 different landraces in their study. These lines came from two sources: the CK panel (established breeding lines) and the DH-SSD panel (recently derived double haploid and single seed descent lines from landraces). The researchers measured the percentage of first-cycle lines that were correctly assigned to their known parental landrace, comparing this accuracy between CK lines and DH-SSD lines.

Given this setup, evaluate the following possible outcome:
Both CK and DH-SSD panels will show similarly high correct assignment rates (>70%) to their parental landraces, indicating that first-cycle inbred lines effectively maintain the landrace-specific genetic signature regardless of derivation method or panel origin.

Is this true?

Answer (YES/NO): NO